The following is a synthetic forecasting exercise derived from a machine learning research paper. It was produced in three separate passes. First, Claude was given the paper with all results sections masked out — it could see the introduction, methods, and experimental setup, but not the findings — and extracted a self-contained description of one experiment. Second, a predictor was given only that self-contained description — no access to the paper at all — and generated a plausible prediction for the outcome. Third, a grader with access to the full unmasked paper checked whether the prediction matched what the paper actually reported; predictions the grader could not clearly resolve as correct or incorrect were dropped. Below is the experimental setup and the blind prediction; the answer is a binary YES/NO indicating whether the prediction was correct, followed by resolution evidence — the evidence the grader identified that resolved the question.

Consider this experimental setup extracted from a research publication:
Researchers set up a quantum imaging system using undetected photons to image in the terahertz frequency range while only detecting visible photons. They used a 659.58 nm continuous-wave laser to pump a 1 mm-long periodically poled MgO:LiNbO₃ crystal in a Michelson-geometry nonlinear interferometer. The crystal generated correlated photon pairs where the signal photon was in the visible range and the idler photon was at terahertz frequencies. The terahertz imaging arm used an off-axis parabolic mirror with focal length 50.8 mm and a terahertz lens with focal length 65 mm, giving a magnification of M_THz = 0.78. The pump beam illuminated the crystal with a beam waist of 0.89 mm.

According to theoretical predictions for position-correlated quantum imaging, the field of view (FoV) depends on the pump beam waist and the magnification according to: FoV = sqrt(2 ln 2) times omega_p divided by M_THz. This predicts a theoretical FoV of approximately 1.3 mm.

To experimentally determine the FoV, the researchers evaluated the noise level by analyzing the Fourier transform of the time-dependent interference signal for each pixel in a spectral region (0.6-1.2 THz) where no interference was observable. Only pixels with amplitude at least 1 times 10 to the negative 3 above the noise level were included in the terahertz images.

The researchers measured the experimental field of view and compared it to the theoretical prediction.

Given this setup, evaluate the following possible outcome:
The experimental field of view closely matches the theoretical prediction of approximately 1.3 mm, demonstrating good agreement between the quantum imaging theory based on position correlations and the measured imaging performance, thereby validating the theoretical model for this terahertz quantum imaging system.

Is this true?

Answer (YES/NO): NO